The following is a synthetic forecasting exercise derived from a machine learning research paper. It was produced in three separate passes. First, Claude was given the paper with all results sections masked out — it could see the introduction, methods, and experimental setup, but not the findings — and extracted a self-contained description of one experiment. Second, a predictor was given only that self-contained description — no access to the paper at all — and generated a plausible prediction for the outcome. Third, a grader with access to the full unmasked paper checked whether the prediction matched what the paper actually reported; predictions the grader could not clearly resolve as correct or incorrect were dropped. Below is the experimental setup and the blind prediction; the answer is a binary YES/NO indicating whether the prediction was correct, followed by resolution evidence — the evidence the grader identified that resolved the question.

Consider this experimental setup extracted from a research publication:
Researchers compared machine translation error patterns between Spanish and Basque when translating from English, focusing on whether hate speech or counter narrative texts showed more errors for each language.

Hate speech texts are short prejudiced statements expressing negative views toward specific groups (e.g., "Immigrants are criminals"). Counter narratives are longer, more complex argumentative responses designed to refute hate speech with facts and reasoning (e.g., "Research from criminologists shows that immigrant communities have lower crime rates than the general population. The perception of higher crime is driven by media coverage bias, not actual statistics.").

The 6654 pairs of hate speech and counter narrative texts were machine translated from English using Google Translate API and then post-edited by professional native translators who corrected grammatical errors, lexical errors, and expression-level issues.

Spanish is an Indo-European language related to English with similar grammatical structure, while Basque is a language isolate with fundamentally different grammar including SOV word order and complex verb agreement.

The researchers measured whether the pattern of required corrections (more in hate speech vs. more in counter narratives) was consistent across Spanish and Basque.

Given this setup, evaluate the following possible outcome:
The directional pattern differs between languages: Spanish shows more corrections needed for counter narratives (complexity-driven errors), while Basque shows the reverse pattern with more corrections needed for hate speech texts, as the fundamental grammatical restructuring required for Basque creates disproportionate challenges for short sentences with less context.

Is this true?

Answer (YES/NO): NO